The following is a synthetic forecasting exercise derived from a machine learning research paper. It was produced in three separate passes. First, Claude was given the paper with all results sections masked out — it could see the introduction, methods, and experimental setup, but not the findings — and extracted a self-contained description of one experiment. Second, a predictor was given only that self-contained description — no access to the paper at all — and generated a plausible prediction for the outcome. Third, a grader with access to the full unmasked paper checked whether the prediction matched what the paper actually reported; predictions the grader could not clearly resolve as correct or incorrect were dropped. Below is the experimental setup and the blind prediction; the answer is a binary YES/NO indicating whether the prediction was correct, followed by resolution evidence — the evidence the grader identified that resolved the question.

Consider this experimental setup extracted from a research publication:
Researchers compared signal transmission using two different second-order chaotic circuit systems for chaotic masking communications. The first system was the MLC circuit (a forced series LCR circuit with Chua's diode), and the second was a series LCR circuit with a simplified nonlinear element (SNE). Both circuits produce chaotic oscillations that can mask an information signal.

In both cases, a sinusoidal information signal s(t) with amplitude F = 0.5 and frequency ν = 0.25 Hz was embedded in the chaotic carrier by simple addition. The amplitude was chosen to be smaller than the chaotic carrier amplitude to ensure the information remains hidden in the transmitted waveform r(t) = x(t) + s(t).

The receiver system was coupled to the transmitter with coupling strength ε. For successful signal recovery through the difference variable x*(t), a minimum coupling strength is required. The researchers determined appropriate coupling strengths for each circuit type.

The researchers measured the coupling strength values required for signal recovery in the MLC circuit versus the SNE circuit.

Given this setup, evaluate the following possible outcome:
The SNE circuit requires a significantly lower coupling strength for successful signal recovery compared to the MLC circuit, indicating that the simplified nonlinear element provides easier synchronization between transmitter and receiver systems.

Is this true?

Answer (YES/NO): NO